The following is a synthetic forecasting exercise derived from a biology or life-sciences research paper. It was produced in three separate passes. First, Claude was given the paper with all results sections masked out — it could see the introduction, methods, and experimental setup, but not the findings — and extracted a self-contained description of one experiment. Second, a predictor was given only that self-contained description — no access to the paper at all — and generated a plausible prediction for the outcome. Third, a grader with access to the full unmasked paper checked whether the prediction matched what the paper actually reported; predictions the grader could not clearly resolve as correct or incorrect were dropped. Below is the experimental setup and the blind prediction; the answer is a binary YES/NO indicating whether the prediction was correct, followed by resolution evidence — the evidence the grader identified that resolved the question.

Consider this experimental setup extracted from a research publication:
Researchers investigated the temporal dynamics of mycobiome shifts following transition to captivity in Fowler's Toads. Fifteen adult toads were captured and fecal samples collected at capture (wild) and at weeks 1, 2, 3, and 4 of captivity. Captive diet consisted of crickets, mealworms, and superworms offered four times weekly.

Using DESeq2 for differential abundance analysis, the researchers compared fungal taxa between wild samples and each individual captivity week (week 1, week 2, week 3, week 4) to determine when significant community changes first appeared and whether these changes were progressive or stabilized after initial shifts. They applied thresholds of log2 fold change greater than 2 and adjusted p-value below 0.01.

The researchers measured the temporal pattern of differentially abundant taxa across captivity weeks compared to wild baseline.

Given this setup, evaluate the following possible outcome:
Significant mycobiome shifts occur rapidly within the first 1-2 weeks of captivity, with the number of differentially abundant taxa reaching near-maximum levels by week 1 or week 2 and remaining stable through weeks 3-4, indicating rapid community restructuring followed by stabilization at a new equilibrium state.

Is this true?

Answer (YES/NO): NO